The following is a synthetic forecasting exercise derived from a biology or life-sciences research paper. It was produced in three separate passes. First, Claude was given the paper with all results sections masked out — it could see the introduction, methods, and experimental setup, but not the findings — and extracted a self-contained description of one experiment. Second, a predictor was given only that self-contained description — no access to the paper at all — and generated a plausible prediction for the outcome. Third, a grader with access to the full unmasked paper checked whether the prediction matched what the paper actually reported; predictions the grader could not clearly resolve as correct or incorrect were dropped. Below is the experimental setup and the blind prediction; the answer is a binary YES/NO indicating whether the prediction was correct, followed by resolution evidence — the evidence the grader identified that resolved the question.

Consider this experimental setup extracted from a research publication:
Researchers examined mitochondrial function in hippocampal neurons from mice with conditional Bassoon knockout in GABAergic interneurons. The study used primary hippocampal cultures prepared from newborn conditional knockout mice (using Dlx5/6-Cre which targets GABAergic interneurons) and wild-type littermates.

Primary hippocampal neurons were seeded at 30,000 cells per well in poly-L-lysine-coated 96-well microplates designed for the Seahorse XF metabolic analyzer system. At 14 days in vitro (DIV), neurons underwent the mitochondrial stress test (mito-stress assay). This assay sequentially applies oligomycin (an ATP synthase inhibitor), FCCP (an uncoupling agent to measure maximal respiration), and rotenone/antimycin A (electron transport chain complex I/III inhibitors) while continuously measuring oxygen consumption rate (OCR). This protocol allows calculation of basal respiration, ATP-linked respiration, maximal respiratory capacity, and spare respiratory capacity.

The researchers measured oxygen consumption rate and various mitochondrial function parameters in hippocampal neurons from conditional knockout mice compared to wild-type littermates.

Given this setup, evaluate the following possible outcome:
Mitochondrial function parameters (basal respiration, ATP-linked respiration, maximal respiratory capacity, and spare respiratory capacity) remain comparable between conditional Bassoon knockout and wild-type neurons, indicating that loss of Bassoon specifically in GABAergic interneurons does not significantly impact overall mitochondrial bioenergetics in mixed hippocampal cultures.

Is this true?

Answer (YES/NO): NO